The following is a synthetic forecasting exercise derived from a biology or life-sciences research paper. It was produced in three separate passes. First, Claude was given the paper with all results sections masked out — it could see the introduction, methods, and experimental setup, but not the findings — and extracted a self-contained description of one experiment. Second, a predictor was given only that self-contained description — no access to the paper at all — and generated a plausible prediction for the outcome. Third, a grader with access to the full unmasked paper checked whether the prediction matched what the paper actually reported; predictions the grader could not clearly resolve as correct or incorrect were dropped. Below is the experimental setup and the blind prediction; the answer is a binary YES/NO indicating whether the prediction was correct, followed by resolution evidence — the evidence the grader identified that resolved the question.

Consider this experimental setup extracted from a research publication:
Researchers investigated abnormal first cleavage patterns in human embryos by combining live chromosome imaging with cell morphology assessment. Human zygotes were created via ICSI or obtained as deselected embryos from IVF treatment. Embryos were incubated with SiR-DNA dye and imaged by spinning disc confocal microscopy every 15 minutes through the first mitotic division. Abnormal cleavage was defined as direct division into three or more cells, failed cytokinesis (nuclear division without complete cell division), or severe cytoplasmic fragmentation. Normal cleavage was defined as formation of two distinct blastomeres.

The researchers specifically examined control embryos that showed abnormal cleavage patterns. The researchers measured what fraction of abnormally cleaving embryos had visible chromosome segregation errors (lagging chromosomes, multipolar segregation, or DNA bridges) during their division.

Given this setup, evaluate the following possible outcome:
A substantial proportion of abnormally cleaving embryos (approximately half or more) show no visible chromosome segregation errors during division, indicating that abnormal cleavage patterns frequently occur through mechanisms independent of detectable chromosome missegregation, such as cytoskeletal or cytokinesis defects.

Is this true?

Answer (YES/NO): NO